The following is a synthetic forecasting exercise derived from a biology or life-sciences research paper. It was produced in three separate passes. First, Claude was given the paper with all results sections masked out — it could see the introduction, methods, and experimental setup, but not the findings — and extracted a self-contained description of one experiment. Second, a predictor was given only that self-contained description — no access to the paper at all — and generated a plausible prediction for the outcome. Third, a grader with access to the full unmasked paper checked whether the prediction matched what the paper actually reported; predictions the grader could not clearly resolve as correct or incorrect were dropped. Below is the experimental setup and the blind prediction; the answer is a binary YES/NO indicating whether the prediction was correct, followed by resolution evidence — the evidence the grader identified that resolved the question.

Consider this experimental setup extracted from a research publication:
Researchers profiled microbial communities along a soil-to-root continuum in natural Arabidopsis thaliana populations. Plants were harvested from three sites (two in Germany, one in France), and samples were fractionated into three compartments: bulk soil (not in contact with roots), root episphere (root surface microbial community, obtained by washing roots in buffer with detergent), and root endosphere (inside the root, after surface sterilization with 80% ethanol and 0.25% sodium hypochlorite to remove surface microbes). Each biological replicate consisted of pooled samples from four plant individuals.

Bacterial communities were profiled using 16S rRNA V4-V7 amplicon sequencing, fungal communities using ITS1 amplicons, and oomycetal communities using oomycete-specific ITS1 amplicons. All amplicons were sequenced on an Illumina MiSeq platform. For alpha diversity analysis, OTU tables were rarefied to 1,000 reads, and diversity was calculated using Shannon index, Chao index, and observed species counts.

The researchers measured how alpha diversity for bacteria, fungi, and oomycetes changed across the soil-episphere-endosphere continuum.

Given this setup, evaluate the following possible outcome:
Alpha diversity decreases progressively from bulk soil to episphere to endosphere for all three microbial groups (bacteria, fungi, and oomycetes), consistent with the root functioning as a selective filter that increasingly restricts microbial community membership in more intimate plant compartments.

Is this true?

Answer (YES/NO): YES